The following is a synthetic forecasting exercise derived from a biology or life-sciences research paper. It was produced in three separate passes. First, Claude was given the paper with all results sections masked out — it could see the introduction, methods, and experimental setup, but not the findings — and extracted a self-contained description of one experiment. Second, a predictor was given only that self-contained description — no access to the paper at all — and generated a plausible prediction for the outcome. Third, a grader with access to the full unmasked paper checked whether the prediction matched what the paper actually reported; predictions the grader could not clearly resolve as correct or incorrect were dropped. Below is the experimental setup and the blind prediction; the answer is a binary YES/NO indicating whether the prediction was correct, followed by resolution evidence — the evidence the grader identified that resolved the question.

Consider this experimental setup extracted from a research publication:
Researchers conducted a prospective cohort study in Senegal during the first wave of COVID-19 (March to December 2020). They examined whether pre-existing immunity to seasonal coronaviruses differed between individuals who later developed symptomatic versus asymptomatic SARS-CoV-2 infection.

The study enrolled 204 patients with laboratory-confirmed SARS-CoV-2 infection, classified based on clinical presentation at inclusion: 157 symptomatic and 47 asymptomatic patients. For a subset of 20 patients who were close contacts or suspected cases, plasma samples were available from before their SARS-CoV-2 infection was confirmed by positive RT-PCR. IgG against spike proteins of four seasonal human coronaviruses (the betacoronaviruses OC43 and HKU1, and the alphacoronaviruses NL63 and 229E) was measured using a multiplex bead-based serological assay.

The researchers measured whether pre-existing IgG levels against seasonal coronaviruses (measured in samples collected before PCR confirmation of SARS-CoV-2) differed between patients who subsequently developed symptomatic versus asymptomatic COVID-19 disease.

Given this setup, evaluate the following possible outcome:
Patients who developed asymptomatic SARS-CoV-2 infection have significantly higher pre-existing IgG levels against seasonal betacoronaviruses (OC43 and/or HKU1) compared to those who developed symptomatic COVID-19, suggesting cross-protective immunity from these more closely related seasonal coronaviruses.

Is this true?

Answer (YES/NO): NO